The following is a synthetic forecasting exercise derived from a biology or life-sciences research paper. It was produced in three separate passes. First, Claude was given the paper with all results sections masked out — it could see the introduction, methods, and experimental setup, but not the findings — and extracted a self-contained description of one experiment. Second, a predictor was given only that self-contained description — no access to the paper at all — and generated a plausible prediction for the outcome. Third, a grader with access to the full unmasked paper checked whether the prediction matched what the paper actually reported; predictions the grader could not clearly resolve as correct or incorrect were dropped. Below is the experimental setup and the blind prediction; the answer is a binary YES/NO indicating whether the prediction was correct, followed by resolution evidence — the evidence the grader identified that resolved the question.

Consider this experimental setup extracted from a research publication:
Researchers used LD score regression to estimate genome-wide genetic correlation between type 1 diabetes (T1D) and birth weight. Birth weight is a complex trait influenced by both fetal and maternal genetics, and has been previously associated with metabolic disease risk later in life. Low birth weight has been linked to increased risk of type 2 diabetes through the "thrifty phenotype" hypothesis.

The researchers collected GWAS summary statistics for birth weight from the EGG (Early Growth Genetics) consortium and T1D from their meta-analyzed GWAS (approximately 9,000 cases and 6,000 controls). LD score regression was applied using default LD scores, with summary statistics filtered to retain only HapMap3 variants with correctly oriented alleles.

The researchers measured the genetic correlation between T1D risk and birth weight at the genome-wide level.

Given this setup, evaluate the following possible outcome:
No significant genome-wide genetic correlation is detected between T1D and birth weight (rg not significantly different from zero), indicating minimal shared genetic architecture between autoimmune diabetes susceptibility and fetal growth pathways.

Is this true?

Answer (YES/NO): YES